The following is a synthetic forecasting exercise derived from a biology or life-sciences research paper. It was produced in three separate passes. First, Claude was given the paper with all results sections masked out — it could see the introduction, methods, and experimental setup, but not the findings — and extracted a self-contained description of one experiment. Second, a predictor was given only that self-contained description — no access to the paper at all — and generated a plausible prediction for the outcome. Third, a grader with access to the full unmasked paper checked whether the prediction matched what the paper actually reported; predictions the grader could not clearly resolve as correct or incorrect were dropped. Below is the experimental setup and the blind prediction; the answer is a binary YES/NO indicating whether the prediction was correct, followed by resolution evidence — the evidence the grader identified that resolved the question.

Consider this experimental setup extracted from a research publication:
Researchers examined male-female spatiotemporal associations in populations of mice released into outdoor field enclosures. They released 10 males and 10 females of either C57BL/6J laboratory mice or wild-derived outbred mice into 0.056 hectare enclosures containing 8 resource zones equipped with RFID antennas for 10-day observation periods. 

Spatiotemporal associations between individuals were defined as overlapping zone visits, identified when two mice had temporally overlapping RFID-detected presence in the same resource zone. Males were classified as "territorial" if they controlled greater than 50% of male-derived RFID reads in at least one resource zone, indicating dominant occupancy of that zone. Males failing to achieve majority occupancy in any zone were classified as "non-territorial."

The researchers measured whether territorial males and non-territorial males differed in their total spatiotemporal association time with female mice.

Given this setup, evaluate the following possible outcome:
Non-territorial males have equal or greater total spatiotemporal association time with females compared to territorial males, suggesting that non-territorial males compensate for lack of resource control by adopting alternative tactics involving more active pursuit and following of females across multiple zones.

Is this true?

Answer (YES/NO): NO